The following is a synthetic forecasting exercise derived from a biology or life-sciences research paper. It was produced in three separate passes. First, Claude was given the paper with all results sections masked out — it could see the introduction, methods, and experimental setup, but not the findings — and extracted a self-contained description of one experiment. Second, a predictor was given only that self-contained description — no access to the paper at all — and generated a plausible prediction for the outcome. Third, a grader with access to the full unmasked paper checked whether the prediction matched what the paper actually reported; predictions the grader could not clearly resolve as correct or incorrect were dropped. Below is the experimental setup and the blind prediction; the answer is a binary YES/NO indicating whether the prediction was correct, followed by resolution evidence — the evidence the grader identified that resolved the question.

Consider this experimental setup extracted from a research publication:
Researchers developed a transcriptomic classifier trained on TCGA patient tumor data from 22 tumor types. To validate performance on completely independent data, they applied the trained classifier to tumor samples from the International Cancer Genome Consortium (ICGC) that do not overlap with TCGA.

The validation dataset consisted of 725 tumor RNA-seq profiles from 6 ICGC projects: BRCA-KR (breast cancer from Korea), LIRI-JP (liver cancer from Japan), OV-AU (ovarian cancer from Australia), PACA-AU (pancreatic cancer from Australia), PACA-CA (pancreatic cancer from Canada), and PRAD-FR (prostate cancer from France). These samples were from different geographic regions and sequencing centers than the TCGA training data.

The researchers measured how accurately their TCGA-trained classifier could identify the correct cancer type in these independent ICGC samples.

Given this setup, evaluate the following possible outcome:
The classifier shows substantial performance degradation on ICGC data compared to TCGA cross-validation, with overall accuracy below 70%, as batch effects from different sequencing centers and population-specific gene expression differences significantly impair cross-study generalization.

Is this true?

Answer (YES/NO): NO